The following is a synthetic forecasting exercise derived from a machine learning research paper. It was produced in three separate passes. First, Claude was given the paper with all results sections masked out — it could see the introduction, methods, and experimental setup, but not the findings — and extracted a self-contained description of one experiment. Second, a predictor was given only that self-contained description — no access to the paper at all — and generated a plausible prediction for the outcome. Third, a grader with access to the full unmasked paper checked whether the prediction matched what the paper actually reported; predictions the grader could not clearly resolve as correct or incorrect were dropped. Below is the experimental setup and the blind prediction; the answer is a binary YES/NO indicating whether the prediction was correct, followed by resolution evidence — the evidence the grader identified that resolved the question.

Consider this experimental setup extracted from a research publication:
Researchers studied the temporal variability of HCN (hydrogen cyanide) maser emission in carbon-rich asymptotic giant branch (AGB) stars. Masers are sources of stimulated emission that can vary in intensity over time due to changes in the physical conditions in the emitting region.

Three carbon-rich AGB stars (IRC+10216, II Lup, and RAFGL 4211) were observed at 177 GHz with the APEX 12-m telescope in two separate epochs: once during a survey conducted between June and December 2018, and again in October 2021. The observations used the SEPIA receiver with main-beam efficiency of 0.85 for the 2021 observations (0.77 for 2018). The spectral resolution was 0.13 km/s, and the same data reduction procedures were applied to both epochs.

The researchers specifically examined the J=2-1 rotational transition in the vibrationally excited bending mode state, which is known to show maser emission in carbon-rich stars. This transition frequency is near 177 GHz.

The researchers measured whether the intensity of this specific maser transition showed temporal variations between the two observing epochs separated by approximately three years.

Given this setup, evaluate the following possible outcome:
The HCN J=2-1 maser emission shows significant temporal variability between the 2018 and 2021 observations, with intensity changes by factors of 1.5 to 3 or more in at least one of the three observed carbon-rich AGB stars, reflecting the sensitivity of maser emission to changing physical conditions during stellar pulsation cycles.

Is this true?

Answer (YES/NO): NO